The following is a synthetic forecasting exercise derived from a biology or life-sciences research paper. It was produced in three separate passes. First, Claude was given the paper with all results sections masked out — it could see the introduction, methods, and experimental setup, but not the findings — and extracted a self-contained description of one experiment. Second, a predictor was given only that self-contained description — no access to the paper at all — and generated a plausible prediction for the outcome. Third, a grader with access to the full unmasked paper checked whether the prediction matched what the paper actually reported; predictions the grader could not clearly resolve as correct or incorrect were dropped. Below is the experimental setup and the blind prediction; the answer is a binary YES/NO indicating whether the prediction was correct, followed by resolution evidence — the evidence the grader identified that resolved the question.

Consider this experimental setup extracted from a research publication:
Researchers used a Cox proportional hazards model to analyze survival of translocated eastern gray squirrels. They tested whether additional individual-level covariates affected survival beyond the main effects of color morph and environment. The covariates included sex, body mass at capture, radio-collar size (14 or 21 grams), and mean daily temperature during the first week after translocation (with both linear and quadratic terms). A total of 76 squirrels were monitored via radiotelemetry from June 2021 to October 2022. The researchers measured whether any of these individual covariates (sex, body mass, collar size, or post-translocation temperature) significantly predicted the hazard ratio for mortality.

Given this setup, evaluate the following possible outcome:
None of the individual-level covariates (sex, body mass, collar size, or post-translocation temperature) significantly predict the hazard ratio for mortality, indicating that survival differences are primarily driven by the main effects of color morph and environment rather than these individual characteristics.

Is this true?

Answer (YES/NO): YES